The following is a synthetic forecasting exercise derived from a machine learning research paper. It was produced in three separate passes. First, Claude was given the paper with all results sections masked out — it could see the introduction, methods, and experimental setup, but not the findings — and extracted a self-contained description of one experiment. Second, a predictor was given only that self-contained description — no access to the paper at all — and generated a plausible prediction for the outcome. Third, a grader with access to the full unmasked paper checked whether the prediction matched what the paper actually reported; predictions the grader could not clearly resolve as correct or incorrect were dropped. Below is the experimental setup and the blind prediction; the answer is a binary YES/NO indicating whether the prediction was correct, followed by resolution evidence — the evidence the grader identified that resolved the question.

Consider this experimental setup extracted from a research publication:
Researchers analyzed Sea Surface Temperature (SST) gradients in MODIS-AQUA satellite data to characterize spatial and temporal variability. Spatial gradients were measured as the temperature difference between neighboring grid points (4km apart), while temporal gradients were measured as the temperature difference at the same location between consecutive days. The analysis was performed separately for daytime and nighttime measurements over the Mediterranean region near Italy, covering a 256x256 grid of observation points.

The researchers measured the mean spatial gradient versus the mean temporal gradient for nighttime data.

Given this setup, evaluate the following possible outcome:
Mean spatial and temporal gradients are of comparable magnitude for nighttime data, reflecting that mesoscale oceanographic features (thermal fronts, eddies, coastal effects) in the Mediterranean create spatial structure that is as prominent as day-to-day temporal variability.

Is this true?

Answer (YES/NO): NO